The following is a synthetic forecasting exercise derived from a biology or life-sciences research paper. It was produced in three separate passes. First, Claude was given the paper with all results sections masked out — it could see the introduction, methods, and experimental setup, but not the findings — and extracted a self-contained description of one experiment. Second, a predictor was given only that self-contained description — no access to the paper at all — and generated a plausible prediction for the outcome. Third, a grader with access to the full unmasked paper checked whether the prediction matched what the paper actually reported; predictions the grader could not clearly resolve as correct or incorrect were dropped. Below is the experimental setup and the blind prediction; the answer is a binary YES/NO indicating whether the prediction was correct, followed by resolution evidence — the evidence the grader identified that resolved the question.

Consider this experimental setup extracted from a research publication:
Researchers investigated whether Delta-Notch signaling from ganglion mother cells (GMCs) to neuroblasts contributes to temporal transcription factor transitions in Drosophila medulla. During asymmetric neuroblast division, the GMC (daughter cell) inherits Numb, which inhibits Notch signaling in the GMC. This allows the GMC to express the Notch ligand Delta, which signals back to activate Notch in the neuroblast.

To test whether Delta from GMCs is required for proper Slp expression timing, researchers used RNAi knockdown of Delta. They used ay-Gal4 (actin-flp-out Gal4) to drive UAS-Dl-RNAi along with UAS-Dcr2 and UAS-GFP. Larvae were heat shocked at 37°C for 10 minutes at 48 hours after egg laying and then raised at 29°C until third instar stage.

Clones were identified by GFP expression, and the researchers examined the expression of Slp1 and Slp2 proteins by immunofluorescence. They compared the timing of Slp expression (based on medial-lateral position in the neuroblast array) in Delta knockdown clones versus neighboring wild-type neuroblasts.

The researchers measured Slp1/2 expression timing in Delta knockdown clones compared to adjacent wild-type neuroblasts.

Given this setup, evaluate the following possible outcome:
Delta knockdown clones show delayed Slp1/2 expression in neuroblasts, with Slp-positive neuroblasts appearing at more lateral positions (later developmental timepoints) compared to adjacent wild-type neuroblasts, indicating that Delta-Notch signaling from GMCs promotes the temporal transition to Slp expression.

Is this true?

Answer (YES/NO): NO